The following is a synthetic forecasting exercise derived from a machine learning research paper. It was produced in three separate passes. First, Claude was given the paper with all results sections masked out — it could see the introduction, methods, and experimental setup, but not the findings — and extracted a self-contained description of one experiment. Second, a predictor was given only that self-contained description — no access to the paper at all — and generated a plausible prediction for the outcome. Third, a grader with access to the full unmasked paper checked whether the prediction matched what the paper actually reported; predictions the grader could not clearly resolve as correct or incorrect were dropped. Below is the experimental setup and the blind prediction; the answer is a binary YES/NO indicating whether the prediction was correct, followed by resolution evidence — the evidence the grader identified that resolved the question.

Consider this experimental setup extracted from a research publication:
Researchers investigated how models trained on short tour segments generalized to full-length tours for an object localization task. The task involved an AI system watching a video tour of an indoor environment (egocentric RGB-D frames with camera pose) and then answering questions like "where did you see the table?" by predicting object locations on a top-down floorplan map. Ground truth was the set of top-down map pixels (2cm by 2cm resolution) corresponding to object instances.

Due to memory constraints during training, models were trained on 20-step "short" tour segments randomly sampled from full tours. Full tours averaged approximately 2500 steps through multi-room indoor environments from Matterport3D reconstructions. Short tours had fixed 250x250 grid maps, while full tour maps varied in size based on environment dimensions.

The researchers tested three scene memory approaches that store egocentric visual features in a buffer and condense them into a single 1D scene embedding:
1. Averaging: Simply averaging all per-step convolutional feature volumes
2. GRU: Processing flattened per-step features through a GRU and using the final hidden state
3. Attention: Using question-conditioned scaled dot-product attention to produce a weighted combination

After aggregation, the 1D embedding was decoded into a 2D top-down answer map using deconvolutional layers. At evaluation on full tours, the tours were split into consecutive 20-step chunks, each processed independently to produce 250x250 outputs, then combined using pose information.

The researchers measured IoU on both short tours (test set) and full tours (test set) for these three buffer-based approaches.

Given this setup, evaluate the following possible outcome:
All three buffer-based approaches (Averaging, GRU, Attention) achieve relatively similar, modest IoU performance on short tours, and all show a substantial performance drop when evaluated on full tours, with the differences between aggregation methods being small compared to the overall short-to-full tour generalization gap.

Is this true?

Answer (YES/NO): YES